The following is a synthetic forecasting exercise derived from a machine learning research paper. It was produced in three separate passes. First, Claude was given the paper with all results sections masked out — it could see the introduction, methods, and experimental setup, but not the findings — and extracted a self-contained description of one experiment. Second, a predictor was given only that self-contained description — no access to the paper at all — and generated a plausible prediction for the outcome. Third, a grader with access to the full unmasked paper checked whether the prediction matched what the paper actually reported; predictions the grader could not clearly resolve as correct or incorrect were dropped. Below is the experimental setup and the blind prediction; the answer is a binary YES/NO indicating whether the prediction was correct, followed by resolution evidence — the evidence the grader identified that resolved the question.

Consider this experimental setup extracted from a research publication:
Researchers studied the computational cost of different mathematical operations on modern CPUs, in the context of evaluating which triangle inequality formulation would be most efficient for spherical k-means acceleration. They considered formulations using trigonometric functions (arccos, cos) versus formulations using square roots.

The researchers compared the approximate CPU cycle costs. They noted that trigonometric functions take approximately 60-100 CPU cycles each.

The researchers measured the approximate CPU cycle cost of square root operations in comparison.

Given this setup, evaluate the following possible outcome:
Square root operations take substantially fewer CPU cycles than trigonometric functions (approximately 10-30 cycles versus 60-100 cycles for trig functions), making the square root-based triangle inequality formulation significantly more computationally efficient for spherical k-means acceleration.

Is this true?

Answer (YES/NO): NO